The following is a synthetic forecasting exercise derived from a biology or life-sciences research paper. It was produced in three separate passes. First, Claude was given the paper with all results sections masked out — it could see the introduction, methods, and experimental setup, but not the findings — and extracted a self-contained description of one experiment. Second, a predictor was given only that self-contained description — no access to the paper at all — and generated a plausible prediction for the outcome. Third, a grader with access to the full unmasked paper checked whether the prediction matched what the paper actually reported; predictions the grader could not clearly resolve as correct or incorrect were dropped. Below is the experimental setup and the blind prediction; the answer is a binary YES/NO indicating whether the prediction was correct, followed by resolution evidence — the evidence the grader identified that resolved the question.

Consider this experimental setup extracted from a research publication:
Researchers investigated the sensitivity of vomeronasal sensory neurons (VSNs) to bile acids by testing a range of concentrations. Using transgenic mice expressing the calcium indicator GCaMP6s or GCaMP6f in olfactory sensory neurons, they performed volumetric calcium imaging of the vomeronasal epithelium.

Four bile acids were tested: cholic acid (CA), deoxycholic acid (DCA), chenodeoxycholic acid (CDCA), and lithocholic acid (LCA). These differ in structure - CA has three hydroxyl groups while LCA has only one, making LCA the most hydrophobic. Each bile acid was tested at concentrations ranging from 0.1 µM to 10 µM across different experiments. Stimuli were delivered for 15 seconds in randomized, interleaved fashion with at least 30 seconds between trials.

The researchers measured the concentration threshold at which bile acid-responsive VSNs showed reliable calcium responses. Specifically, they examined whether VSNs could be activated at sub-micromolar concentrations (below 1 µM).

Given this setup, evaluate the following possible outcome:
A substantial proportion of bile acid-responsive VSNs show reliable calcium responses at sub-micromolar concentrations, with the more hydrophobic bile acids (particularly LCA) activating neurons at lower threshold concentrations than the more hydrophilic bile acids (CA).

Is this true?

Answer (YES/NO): NO